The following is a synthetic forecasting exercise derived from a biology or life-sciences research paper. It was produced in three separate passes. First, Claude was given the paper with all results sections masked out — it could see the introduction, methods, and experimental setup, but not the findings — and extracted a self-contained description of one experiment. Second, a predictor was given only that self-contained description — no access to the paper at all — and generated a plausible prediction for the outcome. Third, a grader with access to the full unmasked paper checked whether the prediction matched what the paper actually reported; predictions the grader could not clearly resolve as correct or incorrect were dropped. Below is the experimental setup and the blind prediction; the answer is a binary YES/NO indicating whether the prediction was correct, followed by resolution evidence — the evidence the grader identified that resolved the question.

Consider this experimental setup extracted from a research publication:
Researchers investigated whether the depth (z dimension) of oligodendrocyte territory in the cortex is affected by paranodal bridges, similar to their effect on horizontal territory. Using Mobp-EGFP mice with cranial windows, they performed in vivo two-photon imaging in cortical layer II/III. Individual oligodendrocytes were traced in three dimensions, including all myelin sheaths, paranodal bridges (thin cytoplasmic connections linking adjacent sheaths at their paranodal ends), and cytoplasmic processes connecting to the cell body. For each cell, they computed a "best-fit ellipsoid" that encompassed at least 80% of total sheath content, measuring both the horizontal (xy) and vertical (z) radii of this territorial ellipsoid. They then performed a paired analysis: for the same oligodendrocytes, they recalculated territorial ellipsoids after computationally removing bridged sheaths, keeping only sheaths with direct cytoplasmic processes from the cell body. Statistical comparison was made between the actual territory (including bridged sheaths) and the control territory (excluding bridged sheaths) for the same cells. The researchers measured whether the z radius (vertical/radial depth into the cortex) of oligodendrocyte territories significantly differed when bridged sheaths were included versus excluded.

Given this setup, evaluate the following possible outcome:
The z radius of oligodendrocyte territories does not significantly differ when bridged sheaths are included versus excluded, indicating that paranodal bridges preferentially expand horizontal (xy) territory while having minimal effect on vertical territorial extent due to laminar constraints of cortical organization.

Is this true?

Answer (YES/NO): YES